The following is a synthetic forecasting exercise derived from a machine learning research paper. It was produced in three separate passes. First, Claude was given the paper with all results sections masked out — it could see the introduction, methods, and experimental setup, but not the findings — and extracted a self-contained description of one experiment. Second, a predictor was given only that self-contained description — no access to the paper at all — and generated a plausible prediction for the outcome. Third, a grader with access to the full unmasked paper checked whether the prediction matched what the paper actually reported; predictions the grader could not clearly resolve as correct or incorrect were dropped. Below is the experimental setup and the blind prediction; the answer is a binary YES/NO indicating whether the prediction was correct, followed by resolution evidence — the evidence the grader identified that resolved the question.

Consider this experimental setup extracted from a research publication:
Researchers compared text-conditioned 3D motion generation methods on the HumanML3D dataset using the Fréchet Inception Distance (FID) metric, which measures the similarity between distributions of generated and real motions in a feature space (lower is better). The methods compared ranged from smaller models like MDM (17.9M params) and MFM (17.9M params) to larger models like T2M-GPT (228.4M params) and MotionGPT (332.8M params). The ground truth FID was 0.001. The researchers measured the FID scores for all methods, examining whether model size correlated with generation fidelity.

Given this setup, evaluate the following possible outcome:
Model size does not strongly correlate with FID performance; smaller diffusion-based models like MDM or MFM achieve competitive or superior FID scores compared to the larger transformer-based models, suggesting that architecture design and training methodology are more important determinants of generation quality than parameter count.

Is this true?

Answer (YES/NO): NO